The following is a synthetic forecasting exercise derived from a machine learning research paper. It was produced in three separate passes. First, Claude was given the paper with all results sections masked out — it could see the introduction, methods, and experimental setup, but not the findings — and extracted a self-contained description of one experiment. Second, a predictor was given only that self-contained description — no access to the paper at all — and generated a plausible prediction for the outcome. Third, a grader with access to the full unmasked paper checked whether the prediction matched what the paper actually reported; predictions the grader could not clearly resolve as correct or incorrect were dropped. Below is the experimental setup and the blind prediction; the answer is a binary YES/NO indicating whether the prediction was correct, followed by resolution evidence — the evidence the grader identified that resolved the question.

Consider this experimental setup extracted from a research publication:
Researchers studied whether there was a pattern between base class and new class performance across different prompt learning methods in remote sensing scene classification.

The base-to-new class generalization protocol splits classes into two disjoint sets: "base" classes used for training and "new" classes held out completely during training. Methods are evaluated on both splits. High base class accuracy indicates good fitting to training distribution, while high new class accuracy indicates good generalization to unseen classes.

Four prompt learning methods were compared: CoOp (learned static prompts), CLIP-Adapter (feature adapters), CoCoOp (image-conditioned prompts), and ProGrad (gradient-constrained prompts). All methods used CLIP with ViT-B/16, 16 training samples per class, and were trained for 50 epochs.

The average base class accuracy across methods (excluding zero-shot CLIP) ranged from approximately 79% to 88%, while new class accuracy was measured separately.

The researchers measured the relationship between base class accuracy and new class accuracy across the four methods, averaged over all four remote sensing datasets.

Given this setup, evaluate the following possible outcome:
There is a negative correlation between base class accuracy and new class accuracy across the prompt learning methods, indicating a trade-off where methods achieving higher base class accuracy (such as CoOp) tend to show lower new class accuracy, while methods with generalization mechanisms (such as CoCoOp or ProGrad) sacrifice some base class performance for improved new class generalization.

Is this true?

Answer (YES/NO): NO